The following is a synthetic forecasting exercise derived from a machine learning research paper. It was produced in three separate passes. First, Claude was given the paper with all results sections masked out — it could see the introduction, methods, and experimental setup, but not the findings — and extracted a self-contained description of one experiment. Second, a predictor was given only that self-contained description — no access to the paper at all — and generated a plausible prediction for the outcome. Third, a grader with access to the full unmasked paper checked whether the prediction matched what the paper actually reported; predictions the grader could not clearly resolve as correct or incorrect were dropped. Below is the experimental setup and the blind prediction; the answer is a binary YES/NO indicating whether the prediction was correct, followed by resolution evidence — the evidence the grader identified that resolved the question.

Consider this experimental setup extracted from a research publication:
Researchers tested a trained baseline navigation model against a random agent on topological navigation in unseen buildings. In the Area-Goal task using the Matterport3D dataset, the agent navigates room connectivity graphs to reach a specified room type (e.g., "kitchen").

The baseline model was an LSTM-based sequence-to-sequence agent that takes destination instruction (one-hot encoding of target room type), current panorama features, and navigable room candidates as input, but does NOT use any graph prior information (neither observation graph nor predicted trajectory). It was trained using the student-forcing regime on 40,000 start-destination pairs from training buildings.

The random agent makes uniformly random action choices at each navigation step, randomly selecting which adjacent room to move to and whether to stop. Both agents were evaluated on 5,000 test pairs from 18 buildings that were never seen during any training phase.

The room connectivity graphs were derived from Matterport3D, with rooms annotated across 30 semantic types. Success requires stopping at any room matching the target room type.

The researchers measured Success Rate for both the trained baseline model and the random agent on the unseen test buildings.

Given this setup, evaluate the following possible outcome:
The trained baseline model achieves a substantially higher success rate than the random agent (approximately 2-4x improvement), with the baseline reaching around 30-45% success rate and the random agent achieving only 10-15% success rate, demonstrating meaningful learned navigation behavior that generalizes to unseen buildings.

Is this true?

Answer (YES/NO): NO